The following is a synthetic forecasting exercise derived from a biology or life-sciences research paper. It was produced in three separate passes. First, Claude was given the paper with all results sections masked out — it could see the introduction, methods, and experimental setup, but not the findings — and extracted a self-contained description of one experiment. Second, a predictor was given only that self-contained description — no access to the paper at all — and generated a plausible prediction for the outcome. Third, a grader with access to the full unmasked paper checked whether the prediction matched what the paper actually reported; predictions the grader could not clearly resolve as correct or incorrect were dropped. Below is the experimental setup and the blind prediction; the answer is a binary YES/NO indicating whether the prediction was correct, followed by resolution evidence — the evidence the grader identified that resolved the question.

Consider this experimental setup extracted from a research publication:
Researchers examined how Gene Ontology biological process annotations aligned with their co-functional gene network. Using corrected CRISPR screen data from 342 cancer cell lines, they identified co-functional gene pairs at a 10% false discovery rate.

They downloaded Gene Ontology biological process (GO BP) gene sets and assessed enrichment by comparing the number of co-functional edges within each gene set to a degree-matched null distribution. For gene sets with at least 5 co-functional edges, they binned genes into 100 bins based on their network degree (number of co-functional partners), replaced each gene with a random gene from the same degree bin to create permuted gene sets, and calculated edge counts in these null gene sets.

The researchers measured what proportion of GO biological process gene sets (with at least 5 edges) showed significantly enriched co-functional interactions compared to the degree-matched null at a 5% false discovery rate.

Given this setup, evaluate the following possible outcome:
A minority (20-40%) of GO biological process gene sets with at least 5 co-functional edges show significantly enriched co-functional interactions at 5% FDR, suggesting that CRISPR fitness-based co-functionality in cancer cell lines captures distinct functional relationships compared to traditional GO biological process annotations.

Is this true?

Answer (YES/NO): NO